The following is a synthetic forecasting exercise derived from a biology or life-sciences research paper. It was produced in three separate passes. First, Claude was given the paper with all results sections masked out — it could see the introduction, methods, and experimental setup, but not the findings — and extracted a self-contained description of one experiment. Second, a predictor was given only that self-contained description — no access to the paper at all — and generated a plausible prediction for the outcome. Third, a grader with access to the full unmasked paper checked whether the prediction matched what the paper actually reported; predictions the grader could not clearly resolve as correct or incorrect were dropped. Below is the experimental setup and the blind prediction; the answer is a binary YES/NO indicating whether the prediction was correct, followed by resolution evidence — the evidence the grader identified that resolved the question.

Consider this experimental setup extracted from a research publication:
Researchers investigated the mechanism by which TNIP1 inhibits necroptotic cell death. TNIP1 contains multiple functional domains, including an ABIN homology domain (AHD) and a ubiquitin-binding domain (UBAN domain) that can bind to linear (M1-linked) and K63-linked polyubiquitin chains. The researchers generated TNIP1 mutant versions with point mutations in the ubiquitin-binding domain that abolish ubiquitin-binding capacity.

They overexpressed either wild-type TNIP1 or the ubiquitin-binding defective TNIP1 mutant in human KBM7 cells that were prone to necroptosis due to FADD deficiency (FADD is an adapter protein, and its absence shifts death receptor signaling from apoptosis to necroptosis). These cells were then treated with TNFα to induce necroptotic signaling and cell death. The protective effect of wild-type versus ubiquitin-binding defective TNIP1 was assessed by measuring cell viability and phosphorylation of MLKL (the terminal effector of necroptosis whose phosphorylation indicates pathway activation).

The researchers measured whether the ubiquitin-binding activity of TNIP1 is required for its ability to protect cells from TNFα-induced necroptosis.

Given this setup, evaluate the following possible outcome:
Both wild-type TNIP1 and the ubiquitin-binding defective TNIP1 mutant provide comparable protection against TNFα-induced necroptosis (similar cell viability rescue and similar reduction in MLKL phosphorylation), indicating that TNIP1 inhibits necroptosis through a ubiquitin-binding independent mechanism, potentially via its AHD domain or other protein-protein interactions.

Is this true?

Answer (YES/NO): NO